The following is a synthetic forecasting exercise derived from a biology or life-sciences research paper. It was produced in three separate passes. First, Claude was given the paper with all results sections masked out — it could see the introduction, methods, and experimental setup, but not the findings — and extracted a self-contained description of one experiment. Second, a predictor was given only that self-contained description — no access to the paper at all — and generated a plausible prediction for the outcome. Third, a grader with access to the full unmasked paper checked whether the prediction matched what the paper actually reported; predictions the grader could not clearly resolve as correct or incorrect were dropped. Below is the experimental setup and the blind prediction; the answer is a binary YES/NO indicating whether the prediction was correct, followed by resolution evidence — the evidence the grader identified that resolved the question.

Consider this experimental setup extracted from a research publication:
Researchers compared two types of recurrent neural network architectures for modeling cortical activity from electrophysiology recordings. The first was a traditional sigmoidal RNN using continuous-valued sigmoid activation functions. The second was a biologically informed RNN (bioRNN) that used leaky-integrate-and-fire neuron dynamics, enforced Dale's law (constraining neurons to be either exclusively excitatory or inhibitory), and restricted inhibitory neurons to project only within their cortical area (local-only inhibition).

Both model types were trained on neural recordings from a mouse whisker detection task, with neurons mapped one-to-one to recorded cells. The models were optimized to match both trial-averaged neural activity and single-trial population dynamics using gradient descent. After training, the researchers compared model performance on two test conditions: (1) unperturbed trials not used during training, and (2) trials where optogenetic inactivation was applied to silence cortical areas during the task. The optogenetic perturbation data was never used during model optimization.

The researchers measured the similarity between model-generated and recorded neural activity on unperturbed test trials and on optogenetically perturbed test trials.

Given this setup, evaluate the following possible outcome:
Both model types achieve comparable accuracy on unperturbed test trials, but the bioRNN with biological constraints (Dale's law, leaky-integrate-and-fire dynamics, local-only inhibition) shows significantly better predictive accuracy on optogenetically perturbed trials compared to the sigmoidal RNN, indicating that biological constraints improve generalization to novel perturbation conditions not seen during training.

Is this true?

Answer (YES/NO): NO